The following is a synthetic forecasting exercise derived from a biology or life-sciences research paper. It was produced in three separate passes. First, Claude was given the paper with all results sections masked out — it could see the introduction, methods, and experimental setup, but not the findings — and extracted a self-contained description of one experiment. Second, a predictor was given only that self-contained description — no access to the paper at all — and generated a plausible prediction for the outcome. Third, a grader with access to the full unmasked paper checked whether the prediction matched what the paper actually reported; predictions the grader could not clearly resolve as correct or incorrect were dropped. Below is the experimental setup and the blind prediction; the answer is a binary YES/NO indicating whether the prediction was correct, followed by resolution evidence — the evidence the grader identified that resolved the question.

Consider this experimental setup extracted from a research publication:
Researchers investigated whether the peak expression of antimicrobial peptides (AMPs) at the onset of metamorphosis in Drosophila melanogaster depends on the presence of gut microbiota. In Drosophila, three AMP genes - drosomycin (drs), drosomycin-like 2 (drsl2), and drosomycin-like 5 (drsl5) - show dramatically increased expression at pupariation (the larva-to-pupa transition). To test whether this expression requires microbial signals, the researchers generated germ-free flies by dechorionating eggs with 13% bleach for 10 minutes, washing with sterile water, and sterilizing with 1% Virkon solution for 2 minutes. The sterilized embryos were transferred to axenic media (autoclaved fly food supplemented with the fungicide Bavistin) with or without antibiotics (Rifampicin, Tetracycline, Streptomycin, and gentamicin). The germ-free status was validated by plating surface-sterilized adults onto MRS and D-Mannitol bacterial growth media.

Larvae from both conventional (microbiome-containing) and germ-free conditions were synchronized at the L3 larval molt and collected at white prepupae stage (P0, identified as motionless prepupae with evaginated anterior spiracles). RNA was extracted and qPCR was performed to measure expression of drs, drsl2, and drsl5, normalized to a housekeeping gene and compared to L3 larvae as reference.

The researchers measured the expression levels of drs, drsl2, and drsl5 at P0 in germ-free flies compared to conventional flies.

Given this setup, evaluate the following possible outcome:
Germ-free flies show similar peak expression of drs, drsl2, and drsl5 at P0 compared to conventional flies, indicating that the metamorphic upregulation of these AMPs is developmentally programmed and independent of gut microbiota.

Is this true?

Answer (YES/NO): YES